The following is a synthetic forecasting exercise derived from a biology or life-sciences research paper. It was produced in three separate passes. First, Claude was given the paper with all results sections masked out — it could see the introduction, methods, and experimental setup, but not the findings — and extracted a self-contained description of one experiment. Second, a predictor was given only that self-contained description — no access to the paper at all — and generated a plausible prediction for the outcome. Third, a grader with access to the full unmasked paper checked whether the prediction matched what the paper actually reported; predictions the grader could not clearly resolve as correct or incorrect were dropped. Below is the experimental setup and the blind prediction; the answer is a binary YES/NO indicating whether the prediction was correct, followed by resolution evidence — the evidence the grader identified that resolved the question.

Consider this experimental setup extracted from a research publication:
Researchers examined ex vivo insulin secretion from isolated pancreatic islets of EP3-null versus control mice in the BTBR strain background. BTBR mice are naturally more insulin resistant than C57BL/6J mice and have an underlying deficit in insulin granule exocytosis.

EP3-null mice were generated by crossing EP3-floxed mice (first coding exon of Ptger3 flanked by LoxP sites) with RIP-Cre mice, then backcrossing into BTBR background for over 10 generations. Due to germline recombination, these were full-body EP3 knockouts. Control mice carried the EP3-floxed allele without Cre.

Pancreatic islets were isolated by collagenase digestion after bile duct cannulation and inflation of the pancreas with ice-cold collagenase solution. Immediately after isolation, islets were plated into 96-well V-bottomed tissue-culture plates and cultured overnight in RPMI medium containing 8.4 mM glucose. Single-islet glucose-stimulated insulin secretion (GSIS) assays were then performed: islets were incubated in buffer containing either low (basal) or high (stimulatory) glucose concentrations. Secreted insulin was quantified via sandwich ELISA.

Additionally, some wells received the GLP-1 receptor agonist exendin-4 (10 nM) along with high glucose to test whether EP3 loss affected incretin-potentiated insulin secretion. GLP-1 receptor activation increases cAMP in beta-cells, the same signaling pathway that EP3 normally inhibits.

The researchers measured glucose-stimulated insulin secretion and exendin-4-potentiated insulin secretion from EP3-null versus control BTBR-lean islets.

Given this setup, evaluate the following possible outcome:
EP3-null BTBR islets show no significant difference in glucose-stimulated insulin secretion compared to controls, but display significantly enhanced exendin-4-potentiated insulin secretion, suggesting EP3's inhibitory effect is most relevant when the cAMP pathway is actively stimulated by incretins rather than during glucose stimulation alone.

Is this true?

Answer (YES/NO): NO